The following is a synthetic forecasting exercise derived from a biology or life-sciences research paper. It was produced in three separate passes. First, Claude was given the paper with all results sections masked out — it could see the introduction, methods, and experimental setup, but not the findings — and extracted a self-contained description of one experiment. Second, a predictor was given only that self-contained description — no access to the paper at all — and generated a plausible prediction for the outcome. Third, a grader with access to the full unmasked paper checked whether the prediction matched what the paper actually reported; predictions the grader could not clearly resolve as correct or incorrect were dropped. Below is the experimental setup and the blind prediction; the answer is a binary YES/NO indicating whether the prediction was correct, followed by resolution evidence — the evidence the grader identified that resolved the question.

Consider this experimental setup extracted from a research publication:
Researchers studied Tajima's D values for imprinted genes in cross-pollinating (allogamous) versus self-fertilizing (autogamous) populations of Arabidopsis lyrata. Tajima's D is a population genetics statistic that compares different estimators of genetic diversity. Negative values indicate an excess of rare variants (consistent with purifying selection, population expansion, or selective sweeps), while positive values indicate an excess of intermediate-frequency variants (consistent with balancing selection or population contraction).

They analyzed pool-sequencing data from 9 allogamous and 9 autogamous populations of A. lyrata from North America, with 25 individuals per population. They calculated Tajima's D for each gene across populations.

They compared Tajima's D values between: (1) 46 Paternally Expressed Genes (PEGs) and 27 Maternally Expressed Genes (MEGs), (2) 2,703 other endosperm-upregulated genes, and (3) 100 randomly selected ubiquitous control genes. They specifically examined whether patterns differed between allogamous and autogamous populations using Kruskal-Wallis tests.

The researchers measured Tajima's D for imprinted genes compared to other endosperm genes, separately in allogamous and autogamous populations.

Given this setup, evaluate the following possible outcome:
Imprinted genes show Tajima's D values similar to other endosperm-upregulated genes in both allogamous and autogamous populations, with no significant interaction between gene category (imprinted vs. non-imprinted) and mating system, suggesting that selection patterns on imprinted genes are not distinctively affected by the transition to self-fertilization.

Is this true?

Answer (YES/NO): NO